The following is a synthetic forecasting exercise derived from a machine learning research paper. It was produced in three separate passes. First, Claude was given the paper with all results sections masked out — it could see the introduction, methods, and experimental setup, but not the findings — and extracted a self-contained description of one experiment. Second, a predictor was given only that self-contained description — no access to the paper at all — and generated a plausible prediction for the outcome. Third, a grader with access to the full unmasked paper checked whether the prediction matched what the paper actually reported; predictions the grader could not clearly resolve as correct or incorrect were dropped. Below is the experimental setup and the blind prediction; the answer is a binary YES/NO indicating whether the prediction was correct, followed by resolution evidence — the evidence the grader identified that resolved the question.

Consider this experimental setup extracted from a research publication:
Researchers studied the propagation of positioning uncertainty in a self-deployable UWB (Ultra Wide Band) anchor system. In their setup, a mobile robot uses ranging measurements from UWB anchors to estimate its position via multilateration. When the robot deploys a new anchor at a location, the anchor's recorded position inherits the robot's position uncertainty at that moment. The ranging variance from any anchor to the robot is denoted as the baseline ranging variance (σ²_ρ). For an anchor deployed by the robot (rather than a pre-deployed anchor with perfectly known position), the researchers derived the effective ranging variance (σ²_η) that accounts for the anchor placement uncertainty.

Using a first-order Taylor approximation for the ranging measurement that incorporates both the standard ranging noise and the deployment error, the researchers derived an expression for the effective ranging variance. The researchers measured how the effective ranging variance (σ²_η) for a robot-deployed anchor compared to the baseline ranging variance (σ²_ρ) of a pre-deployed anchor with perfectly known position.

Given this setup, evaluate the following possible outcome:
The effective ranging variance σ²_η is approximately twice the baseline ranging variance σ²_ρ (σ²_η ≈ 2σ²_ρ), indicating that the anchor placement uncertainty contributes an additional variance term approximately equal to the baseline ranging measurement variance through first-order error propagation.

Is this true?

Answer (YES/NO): NO